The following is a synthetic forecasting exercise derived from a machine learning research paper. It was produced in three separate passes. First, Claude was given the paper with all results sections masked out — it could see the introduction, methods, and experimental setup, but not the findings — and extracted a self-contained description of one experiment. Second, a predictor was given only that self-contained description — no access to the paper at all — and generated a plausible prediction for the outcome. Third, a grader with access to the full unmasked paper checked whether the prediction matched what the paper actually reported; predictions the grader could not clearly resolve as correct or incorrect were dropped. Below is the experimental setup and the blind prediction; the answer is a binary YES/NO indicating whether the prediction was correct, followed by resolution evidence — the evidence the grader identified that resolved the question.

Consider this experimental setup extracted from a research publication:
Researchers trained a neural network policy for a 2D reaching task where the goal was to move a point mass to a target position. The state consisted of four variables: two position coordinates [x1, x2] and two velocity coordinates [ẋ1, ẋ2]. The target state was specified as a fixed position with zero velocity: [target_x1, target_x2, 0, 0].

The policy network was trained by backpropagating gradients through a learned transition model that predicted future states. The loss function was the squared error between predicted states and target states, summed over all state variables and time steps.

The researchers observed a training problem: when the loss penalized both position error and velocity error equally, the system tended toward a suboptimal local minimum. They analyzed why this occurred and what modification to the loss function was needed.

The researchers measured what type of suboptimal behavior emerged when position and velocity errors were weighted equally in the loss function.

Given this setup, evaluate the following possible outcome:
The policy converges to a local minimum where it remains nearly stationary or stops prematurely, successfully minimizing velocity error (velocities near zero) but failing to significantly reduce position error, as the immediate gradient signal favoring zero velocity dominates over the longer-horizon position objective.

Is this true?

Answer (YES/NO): YES